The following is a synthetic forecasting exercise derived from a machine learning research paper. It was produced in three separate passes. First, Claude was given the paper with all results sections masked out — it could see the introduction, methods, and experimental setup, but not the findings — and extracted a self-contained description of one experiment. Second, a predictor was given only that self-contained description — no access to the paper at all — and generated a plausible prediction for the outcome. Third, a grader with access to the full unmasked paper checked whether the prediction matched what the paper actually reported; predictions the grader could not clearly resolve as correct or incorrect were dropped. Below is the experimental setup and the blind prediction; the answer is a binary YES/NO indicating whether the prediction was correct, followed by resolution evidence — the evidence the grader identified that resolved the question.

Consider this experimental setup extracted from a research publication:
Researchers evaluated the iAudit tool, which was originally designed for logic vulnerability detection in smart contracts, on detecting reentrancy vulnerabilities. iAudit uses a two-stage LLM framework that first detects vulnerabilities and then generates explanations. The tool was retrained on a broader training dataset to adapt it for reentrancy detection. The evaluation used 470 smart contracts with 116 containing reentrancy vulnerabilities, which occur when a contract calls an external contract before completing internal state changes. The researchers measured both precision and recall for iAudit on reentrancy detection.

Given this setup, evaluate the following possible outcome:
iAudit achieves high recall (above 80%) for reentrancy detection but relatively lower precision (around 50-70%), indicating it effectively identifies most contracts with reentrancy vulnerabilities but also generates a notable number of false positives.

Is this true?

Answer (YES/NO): NO